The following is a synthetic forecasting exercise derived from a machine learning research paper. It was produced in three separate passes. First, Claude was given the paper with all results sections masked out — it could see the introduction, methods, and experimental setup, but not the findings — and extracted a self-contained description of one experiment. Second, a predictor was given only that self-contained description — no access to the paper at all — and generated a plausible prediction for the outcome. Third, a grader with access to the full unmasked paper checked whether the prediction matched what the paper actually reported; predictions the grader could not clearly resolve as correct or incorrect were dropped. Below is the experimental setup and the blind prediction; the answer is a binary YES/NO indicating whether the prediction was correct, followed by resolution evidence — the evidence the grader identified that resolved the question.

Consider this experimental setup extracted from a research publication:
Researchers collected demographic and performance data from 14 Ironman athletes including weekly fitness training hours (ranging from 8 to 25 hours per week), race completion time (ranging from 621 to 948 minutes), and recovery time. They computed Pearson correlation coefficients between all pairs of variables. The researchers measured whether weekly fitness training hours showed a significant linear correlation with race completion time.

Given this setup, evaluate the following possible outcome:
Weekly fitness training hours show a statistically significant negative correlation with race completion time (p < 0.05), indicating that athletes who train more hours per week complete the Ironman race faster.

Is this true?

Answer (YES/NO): NO